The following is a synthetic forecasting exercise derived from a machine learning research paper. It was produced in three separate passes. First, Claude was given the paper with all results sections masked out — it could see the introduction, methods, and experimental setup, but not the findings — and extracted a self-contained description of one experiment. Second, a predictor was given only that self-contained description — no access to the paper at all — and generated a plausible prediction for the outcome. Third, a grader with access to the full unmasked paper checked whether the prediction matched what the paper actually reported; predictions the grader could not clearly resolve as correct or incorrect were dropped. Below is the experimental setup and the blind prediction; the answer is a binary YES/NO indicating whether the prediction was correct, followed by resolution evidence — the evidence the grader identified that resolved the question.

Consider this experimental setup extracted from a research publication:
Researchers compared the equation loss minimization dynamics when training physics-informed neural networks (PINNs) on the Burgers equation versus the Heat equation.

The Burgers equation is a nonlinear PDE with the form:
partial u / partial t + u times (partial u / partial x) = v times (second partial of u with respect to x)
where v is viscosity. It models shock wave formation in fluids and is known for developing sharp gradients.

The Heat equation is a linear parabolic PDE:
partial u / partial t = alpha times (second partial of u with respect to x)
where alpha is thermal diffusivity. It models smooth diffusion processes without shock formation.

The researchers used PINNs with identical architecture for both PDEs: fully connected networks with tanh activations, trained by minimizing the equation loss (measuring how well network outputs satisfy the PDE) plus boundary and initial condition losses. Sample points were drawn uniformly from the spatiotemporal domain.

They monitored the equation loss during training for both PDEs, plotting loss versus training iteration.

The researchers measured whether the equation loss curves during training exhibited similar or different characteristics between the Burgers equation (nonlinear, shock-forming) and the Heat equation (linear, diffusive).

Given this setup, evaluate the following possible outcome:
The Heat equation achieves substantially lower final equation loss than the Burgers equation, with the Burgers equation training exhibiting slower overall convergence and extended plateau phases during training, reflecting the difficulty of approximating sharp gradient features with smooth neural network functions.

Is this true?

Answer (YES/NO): NO